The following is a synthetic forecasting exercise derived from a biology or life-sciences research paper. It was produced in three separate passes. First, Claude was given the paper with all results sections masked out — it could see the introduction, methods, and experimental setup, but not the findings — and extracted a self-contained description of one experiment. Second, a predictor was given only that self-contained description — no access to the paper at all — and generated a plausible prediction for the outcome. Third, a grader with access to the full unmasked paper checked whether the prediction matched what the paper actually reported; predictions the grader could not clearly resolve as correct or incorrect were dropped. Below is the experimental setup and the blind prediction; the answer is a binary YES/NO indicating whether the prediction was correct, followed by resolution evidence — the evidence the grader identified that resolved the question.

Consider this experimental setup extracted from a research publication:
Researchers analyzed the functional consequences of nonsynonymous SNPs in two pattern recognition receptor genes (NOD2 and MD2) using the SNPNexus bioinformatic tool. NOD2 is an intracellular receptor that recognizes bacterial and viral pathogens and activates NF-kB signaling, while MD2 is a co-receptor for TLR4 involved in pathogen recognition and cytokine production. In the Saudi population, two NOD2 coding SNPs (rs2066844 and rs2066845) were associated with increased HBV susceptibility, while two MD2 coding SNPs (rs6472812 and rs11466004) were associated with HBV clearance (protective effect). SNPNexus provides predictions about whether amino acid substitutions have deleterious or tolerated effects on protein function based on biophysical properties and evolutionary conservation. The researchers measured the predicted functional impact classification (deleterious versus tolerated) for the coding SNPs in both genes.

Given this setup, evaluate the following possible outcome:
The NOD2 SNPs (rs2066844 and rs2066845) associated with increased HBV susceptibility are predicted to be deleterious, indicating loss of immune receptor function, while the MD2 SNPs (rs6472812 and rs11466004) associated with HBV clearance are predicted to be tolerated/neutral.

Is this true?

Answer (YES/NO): YES